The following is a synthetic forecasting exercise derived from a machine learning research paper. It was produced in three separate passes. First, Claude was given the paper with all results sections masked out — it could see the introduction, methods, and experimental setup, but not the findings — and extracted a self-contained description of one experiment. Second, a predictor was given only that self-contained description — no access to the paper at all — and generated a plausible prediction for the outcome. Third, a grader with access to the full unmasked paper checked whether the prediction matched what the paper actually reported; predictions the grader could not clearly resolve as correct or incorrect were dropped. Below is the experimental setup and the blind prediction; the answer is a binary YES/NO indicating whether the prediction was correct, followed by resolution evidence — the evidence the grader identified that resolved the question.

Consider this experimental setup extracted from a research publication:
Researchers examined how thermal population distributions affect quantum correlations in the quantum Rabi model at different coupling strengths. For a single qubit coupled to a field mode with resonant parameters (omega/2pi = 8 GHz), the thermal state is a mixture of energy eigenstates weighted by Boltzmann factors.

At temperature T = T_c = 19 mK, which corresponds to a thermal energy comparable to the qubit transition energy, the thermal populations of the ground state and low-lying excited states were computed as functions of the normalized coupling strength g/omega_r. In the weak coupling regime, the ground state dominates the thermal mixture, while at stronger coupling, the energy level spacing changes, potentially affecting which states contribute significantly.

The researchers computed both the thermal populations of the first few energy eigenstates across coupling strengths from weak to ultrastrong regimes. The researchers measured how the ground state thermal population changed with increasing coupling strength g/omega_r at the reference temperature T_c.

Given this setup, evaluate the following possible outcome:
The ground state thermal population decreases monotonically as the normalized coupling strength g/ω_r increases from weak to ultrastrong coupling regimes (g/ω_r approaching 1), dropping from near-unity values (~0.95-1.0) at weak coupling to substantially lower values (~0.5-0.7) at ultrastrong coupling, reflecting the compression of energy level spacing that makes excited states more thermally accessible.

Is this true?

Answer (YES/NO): YES